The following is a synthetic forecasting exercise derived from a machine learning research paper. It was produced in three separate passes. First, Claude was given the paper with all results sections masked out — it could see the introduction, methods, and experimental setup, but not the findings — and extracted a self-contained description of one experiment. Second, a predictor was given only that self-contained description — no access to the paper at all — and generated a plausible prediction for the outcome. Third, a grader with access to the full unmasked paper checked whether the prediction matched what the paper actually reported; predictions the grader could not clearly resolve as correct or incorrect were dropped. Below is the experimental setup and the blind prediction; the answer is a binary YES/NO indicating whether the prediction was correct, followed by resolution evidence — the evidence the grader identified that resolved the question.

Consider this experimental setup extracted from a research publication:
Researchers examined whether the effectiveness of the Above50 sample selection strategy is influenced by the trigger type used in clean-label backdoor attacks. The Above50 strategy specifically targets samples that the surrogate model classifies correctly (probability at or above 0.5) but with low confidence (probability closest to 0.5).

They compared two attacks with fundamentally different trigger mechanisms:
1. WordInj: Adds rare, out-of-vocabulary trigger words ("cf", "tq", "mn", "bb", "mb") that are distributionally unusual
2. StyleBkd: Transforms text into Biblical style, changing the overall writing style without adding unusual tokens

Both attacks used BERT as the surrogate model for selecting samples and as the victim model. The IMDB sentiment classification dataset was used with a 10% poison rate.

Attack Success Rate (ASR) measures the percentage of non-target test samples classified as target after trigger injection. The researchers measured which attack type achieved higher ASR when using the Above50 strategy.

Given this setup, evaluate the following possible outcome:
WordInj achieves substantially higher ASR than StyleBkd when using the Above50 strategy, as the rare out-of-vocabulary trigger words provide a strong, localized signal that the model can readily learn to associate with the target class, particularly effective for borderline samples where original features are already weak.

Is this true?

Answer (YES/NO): NO